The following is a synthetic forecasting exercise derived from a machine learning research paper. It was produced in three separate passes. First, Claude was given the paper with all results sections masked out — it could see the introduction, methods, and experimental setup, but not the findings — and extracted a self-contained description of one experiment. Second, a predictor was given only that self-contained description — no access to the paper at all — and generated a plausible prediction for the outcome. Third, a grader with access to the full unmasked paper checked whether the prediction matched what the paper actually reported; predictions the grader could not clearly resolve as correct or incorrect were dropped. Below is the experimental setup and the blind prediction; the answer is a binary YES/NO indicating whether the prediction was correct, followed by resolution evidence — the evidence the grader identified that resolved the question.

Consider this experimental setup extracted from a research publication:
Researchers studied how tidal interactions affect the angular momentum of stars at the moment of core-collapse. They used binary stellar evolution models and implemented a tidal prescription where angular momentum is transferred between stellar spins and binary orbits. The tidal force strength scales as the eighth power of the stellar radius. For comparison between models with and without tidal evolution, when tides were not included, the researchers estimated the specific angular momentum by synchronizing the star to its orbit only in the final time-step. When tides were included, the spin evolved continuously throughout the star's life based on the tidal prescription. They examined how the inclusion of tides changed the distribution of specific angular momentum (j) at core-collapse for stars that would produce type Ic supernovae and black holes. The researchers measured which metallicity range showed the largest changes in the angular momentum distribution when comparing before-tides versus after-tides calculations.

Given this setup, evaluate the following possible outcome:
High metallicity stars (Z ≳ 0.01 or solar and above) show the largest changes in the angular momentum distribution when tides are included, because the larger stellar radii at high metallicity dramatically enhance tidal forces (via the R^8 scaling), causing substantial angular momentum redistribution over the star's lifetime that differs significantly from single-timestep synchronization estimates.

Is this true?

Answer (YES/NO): YES